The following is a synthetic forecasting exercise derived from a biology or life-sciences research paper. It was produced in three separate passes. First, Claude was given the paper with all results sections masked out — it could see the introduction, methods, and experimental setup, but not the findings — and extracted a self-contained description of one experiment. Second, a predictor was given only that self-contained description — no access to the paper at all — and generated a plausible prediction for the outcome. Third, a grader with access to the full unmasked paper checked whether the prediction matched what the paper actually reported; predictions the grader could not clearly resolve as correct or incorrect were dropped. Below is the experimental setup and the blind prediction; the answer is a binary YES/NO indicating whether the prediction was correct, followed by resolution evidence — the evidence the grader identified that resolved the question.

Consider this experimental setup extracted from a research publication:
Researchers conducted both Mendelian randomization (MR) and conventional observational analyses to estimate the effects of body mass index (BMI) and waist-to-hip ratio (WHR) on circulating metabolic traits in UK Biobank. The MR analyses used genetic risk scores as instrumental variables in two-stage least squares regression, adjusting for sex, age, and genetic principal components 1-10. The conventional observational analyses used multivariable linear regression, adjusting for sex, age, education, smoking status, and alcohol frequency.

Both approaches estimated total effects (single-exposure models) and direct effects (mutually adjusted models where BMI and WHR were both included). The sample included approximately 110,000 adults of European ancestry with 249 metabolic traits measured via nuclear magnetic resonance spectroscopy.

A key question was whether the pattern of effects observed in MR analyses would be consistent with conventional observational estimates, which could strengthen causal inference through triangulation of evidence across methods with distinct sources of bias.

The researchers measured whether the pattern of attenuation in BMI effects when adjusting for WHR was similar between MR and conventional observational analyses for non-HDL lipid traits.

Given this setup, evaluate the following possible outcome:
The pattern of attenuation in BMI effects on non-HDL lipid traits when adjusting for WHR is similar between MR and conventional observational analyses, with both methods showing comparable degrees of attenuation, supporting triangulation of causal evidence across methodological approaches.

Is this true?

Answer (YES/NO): NO